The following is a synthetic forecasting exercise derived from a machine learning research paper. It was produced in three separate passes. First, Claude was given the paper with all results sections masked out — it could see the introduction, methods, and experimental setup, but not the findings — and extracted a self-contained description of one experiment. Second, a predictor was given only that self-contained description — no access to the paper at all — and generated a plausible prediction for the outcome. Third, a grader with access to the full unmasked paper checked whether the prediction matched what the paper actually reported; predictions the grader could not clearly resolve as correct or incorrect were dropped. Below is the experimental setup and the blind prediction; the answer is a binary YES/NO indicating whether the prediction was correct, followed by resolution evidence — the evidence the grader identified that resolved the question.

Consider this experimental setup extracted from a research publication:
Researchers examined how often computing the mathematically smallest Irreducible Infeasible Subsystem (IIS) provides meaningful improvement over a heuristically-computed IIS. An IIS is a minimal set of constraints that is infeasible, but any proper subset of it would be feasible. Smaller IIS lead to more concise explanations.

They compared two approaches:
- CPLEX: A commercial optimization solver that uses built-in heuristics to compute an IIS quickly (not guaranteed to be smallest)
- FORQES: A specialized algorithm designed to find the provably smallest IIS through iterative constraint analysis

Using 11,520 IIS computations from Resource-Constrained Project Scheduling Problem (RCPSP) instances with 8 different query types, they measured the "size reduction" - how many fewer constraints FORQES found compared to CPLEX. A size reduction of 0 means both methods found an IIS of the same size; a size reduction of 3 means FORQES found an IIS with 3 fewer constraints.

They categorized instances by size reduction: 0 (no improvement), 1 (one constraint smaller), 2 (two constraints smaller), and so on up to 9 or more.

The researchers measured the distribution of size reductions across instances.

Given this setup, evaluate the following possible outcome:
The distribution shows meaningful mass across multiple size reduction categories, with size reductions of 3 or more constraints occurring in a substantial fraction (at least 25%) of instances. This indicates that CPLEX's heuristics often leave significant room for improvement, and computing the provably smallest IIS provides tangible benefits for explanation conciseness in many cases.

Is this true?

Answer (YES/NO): NO